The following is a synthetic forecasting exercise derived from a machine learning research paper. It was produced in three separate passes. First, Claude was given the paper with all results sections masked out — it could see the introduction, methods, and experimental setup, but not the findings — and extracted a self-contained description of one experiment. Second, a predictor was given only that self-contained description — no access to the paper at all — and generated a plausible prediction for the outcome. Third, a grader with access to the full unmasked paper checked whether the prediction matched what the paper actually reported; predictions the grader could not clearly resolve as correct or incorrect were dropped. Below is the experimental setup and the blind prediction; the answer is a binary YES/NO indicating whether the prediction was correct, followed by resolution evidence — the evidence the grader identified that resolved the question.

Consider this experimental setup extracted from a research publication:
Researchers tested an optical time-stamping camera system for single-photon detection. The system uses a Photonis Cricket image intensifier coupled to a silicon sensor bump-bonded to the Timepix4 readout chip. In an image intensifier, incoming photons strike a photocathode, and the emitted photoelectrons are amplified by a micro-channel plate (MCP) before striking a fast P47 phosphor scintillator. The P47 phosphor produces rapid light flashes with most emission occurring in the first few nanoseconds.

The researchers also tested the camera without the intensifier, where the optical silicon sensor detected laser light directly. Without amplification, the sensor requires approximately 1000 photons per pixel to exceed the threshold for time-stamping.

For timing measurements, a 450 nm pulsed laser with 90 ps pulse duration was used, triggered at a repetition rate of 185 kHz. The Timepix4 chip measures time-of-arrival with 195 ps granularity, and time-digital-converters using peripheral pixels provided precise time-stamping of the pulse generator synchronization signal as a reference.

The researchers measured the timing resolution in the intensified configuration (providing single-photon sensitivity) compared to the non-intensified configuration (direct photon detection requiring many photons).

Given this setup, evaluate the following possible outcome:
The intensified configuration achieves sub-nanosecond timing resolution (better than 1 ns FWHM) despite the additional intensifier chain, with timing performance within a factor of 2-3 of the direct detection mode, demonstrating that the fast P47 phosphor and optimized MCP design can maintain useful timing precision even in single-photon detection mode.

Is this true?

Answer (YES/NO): NO